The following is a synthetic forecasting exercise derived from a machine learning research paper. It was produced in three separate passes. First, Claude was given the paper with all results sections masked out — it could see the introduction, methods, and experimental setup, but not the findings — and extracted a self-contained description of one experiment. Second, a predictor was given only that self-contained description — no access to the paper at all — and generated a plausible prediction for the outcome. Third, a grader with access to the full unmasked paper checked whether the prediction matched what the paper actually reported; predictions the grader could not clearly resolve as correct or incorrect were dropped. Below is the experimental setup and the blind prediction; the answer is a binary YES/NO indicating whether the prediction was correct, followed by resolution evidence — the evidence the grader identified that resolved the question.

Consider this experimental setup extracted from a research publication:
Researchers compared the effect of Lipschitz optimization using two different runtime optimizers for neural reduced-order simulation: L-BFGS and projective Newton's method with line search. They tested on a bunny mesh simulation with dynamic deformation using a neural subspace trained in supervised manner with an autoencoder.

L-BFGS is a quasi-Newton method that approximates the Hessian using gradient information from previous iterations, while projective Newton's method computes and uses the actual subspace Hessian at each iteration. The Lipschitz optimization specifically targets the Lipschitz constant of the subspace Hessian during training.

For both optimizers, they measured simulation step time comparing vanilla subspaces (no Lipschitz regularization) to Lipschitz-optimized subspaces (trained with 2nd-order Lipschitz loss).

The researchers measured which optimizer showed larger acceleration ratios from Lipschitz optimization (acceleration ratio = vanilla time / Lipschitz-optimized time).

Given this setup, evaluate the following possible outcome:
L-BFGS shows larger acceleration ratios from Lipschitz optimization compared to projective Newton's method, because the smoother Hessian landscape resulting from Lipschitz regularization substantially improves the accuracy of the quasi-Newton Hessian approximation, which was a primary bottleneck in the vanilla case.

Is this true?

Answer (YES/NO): YES